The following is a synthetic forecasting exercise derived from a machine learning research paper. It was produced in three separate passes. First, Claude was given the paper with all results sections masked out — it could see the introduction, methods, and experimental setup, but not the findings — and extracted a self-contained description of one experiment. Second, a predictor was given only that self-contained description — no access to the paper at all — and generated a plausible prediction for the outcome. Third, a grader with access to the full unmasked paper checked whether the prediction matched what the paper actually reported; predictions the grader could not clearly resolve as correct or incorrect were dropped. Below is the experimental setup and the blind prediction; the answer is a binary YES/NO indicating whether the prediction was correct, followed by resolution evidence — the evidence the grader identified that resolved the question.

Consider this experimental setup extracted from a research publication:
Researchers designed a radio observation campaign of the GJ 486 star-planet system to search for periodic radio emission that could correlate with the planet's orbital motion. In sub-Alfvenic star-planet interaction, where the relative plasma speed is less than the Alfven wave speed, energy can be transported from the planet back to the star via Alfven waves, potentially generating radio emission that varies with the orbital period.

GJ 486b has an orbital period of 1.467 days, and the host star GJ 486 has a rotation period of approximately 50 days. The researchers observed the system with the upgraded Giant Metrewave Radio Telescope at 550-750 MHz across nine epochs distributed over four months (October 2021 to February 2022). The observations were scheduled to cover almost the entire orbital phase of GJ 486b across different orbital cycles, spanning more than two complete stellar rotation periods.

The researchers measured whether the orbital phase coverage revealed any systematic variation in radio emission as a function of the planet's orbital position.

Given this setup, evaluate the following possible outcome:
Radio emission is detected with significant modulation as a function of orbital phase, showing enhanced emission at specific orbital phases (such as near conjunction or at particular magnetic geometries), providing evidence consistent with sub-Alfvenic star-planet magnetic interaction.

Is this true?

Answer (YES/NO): NO